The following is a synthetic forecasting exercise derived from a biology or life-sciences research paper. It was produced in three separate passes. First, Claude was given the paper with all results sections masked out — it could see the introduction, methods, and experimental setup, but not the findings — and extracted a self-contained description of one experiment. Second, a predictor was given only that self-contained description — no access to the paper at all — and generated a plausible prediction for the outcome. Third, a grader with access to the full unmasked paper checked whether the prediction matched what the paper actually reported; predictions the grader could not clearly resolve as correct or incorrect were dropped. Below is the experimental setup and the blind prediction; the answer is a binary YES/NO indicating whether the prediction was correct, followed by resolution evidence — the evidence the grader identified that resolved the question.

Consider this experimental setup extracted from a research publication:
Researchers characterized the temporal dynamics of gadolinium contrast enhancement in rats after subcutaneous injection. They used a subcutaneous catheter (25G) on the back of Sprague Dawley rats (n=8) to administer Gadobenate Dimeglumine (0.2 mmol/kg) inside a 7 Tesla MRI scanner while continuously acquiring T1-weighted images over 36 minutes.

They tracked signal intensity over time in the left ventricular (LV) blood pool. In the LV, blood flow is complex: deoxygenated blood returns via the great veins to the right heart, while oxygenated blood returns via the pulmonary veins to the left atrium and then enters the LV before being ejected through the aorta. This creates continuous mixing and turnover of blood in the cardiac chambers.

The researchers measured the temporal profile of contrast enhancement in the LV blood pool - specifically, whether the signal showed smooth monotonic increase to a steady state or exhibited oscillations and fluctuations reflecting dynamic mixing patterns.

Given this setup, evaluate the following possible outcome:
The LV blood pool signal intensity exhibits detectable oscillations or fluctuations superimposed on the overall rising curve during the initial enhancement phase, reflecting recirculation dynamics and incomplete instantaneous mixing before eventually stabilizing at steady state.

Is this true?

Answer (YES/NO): NO